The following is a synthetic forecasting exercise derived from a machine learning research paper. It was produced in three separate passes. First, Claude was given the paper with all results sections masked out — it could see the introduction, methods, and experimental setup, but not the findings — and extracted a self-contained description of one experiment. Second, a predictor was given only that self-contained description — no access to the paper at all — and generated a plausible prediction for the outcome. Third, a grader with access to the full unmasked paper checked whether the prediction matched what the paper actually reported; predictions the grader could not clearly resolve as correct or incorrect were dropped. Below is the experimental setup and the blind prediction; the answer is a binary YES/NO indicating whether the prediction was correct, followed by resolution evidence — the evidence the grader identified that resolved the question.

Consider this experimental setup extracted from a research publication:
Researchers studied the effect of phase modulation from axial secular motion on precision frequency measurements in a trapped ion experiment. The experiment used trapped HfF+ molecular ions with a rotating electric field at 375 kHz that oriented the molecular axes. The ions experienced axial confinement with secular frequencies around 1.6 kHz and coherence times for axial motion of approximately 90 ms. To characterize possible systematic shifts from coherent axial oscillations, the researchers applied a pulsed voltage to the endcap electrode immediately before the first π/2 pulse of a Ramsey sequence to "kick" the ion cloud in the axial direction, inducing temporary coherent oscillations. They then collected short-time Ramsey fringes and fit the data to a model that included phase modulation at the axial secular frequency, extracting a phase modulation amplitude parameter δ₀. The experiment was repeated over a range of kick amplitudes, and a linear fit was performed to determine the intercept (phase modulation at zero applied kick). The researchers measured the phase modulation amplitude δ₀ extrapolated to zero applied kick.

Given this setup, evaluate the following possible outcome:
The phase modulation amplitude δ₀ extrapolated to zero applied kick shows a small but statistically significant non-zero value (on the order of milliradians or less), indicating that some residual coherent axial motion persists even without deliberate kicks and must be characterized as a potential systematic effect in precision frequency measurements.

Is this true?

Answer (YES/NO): NO